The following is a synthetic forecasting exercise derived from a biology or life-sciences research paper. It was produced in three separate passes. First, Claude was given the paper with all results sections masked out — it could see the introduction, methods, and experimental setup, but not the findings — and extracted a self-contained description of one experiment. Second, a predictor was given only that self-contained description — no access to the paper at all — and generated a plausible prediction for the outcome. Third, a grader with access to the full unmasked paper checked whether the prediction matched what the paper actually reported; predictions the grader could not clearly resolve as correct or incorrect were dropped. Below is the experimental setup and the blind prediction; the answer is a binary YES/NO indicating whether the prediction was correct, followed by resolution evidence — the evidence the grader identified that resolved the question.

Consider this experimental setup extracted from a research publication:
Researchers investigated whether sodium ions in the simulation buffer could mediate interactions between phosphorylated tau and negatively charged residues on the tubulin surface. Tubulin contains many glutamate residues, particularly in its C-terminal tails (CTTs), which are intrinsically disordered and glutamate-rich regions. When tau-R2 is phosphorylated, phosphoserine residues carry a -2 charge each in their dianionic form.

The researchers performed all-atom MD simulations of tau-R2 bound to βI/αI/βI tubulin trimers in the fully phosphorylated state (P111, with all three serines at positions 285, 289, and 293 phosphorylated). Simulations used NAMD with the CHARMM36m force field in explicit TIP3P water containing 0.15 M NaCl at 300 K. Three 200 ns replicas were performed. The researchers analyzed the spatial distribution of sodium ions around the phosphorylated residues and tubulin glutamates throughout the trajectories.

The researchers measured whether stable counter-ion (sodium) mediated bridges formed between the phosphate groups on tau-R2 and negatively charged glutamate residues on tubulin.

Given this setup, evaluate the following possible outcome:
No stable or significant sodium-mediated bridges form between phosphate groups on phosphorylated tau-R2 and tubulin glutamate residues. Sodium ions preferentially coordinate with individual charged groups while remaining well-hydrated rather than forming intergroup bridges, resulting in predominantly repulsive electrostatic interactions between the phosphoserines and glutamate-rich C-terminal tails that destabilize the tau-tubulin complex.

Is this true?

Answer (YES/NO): NO